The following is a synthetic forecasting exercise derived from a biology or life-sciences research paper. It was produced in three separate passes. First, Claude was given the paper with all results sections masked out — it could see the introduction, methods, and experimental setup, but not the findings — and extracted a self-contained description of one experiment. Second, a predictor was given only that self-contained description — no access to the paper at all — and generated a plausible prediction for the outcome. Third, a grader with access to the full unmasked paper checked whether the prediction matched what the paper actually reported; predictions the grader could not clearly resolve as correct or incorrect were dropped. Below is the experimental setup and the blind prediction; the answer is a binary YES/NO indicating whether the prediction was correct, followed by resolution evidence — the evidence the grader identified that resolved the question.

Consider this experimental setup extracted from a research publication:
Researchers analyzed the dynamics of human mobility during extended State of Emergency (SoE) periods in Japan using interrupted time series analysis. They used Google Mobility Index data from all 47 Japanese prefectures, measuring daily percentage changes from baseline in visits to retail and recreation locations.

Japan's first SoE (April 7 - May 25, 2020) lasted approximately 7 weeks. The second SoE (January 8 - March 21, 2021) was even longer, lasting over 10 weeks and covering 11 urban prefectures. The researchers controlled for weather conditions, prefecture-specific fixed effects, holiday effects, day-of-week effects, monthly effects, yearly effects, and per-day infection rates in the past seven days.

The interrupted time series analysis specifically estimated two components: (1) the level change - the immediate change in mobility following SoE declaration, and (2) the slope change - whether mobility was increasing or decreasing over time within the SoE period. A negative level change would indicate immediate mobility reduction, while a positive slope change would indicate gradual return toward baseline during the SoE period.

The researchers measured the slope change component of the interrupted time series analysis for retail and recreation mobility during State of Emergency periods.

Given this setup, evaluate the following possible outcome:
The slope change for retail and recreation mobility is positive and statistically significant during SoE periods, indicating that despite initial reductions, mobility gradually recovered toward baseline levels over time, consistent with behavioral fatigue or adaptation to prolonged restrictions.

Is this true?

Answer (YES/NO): NO